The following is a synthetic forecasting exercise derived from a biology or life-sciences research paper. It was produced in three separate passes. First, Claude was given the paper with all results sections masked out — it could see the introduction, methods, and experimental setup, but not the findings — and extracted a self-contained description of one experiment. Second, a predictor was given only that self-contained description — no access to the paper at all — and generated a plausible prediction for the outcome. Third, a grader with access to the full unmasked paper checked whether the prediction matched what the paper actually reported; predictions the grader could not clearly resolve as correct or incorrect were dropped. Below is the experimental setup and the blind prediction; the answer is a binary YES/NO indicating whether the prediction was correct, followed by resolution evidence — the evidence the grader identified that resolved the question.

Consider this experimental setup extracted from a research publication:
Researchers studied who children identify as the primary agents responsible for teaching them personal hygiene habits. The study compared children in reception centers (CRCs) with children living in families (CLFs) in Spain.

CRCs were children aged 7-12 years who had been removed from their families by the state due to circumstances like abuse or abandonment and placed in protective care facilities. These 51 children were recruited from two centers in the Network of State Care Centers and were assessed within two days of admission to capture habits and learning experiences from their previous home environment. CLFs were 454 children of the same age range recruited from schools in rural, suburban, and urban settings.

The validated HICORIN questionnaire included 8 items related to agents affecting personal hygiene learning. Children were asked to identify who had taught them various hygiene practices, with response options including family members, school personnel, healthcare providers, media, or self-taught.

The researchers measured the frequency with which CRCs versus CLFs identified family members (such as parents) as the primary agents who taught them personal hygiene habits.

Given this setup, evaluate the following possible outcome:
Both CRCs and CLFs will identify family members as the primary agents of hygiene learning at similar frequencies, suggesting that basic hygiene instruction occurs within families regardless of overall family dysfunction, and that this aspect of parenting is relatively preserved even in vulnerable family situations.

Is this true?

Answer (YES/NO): NO